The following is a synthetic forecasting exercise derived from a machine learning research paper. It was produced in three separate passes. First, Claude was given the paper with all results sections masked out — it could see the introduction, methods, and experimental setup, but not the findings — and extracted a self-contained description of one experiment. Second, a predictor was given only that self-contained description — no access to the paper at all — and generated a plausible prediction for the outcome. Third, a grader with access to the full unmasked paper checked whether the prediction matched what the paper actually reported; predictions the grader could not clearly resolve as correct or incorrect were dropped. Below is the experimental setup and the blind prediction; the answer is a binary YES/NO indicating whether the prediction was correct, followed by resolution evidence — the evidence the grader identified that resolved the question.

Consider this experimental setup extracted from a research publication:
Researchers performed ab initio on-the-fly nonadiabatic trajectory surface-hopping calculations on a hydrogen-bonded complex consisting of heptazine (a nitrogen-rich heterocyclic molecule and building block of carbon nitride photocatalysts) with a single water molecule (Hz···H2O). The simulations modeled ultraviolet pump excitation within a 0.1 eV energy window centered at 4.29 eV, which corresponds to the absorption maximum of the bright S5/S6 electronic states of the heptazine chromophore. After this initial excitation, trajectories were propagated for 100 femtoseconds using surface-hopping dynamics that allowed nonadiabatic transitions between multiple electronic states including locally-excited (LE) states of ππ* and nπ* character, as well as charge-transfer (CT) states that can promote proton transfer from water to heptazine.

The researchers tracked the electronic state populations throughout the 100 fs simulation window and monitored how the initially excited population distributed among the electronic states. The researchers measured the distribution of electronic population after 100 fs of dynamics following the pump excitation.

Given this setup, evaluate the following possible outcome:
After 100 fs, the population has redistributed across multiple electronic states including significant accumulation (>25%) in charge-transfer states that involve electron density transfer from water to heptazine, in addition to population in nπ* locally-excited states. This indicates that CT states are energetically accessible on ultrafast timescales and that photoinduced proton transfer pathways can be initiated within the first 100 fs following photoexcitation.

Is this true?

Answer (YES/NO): NO